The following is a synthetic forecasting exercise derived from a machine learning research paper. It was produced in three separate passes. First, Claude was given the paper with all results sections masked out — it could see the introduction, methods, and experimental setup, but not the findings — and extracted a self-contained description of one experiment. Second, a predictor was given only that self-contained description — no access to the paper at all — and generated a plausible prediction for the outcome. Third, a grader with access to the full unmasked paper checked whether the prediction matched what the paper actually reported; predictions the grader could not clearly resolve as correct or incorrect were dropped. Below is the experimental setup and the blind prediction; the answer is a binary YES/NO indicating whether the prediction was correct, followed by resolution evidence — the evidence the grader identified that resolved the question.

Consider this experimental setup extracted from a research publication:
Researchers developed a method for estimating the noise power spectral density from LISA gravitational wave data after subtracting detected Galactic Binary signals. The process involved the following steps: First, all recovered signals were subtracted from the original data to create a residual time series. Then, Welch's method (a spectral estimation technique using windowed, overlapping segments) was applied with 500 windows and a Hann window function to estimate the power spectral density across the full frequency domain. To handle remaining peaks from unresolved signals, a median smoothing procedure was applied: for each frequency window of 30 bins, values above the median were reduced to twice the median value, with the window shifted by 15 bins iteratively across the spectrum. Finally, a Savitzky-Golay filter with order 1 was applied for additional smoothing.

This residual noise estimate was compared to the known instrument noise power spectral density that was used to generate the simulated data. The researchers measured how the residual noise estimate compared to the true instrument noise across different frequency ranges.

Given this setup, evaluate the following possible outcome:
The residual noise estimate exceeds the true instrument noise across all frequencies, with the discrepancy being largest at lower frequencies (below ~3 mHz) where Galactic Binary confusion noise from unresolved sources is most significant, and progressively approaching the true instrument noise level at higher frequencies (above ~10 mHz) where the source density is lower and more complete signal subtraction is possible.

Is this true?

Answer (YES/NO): NO